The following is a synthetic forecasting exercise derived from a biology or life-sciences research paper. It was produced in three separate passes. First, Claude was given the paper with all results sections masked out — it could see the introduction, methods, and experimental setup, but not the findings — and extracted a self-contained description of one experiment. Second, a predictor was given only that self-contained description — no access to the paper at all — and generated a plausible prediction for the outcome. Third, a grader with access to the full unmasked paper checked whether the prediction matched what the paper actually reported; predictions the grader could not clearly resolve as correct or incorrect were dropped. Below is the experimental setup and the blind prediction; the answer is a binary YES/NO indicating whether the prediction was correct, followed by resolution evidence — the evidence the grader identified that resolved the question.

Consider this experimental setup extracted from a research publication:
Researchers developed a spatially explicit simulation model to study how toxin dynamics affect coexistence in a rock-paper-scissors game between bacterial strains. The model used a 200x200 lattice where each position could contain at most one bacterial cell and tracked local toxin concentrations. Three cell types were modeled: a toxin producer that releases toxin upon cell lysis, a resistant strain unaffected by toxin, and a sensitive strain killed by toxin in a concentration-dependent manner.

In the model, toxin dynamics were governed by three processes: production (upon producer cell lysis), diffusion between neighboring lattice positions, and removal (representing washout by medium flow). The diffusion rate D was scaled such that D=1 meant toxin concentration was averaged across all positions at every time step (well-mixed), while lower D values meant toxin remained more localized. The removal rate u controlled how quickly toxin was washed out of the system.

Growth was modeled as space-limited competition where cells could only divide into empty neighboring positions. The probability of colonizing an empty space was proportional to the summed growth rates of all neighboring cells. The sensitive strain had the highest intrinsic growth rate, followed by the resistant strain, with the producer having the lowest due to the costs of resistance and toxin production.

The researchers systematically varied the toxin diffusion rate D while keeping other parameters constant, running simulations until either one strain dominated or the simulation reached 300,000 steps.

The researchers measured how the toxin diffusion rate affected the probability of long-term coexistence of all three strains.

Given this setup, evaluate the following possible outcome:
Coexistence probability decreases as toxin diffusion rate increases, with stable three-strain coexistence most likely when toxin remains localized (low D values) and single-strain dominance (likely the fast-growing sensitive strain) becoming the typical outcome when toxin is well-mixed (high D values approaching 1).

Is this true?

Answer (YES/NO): NO